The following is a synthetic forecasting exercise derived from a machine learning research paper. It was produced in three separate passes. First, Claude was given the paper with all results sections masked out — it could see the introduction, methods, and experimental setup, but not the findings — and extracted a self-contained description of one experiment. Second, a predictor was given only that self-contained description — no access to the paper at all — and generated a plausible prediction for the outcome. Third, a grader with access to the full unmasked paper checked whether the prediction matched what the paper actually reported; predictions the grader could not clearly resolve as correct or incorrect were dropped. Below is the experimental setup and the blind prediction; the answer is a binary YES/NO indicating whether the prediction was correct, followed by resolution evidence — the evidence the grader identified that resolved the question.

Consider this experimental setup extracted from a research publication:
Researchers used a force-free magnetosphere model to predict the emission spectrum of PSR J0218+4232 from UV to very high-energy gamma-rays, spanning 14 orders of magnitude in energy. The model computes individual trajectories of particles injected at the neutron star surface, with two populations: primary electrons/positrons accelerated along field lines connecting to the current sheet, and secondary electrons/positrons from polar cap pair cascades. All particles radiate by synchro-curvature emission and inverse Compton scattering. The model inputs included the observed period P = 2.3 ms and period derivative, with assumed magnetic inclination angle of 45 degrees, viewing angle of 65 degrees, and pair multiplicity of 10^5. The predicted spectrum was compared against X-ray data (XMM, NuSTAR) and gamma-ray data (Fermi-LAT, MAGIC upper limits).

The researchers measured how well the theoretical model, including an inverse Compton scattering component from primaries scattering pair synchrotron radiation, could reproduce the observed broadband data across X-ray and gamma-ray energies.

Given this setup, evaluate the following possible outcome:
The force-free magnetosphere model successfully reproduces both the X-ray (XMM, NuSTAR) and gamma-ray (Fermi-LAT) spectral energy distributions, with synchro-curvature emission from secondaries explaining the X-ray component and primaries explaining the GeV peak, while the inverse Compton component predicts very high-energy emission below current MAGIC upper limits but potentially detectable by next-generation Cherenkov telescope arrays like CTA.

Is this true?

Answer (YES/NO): NO